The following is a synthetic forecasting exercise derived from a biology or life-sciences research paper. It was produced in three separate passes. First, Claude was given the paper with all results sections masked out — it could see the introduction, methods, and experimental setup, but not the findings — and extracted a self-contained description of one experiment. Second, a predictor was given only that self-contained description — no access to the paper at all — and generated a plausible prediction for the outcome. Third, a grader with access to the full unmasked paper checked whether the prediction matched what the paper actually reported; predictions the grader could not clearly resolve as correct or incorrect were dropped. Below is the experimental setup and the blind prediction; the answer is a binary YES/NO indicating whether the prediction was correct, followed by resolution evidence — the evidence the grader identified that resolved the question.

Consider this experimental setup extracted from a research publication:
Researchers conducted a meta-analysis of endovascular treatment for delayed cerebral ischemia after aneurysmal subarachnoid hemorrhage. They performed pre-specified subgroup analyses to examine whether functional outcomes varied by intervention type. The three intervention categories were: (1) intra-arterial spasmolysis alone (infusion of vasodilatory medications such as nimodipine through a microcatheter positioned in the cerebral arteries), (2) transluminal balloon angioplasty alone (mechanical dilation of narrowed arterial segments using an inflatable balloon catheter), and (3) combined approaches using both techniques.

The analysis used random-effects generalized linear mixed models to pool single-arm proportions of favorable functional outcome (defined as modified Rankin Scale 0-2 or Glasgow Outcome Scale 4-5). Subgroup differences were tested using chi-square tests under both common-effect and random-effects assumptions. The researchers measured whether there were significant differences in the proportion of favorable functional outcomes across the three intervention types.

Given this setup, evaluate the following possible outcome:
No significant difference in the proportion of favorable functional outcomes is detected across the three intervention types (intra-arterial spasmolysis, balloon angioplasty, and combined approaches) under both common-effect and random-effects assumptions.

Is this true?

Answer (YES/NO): YES